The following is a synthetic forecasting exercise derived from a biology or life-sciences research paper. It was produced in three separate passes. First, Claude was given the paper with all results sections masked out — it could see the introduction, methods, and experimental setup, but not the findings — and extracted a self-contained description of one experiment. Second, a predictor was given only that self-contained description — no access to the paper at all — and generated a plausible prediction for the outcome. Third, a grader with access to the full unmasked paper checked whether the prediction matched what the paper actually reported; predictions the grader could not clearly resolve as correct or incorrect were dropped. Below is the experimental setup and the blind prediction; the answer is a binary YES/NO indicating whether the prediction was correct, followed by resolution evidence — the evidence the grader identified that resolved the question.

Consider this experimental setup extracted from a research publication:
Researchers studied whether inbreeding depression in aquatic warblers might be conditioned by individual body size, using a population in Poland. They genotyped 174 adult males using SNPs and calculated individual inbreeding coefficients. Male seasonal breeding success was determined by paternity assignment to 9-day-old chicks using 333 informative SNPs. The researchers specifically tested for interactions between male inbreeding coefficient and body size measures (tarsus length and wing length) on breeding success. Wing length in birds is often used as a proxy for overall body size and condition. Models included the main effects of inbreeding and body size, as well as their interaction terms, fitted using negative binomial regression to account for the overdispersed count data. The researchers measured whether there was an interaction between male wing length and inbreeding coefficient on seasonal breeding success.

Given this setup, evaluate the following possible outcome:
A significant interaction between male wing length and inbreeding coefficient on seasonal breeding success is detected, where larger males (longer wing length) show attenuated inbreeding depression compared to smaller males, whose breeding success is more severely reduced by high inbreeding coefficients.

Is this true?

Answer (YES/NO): NO